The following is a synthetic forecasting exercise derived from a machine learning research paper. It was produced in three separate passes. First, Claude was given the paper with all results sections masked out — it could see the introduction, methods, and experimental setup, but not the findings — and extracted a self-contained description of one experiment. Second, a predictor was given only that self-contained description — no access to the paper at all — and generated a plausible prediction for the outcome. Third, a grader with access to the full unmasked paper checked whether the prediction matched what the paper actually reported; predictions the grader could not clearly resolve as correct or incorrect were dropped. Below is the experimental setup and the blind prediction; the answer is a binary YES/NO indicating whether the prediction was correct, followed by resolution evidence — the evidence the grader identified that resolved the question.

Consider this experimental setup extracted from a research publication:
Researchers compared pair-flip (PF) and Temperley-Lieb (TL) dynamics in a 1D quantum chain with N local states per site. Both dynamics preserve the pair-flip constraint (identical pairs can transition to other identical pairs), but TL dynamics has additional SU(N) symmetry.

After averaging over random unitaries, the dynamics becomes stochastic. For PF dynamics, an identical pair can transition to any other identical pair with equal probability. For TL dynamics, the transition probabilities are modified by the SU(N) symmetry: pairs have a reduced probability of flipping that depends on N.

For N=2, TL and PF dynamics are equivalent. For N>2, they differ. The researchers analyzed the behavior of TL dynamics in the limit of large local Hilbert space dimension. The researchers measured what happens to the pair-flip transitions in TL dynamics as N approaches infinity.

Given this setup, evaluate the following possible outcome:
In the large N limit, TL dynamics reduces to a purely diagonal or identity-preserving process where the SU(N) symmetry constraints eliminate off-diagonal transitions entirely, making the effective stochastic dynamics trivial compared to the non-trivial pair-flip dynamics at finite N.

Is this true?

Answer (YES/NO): YES